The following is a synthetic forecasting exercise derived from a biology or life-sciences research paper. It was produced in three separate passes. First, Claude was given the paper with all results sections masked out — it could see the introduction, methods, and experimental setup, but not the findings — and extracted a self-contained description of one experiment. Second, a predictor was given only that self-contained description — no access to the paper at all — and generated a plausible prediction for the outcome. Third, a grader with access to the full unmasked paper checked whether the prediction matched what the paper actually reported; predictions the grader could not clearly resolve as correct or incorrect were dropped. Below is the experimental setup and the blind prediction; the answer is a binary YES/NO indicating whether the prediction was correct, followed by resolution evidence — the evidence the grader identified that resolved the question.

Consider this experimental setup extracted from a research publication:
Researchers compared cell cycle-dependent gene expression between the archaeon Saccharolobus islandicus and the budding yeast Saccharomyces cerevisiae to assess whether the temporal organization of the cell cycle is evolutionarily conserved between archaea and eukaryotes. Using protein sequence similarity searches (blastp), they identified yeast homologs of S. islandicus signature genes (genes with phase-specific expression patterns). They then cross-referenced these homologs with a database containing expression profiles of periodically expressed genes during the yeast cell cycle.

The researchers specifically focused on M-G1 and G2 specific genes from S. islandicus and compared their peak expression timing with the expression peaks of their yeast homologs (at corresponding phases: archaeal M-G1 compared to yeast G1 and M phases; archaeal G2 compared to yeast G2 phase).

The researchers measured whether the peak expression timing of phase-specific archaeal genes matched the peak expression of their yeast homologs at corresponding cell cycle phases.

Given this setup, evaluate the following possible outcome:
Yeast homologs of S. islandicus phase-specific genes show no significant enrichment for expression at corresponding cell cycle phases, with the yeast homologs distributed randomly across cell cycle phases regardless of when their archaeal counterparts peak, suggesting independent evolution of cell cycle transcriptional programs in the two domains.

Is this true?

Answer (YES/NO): NO